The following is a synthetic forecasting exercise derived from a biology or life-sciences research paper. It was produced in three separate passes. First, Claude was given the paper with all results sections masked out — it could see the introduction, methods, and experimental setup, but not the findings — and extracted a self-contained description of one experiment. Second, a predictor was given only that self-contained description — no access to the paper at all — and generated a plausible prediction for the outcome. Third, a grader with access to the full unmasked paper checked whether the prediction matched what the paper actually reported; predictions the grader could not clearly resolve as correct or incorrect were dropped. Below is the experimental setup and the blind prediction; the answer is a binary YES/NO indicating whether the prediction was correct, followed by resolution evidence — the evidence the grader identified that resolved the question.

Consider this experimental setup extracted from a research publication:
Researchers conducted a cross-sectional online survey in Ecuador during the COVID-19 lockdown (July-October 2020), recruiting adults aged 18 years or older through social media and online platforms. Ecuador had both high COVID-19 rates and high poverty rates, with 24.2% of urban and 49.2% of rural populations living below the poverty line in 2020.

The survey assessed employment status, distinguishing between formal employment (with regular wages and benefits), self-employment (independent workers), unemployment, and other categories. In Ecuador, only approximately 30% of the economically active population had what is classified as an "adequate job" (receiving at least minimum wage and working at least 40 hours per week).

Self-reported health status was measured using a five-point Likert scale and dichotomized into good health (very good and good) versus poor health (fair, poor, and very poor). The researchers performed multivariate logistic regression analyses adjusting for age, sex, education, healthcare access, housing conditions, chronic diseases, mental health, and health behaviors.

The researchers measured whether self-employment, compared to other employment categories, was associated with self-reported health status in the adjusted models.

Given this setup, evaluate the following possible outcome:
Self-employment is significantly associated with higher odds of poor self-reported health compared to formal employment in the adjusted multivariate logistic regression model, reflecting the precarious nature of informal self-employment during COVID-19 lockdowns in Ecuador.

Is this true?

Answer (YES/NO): NO